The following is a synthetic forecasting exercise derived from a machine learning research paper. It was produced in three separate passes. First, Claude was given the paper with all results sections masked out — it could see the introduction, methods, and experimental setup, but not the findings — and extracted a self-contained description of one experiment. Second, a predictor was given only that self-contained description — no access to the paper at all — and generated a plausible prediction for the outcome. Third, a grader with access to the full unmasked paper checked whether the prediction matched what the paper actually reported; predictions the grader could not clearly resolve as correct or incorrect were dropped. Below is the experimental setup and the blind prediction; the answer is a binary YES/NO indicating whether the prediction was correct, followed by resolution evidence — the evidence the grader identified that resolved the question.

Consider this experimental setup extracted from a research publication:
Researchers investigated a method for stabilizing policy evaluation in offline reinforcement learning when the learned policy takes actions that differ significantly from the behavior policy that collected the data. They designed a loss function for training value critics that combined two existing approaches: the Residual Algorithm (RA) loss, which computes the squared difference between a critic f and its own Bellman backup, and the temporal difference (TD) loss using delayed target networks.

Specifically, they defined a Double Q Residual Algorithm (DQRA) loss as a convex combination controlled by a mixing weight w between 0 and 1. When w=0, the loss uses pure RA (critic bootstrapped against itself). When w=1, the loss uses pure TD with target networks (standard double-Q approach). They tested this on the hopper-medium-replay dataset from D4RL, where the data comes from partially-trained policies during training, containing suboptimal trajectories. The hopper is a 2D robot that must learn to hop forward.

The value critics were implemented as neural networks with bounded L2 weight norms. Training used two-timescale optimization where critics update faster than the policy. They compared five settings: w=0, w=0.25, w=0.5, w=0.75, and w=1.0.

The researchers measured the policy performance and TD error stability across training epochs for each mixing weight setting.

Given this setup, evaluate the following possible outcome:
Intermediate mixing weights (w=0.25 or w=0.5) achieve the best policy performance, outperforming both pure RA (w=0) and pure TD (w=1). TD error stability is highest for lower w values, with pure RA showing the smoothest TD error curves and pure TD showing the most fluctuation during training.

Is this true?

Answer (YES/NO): NO